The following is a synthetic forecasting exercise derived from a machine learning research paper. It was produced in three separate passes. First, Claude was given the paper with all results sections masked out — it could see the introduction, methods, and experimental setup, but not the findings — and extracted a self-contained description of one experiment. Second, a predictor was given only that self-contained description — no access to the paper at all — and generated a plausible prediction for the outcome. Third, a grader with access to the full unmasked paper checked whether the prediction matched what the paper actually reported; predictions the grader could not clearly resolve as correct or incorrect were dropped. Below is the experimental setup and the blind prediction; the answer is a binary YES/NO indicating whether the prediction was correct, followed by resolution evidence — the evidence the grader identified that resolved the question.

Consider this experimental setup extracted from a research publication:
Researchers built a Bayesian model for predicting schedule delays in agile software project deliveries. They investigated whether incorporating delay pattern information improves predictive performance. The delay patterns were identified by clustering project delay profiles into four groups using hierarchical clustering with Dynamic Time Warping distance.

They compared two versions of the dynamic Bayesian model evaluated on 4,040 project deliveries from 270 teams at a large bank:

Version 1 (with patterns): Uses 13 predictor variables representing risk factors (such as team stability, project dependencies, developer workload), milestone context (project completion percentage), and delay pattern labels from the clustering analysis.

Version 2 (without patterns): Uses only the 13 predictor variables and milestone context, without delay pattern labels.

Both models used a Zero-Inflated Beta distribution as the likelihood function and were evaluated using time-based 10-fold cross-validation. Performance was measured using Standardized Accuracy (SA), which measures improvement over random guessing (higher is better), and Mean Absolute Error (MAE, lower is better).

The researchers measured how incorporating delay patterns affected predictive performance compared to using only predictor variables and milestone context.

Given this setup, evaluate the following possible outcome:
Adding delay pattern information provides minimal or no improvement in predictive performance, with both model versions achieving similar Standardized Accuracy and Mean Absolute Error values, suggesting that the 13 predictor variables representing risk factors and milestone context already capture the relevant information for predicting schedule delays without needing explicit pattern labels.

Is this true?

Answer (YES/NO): NO